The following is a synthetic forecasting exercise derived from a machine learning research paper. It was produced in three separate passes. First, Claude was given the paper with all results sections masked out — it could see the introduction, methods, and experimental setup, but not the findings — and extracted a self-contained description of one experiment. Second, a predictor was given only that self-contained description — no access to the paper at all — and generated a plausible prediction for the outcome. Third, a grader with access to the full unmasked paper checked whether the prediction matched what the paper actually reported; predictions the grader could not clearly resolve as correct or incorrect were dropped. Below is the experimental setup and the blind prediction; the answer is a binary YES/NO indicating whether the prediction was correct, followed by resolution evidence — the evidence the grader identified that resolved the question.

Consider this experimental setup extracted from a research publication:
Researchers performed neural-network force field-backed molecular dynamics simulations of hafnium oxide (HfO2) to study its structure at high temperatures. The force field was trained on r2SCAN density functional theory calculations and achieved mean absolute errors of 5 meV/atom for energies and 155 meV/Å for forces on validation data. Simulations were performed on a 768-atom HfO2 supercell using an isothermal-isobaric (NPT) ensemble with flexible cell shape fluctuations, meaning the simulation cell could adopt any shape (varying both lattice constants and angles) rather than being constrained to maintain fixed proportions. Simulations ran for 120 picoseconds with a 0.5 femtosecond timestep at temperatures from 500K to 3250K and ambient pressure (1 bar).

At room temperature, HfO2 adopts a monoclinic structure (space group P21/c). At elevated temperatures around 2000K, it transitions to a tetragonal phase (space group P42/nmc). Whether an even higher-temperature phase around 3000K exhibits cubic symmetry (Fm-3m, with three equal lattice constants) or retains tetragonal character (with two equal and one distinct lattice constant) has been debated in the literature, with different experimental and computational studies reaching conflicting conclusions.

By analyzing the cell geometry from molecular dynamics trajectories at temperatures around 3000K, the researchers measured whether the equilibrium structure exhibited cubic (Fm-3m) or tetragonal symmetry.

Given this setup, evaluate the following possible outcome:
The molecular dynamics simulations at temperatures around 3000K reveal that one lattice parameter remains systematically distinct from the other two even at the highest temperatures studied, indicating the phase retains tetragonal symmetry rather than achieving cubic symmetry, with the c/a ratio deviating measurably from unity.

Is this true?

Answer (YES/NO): YES